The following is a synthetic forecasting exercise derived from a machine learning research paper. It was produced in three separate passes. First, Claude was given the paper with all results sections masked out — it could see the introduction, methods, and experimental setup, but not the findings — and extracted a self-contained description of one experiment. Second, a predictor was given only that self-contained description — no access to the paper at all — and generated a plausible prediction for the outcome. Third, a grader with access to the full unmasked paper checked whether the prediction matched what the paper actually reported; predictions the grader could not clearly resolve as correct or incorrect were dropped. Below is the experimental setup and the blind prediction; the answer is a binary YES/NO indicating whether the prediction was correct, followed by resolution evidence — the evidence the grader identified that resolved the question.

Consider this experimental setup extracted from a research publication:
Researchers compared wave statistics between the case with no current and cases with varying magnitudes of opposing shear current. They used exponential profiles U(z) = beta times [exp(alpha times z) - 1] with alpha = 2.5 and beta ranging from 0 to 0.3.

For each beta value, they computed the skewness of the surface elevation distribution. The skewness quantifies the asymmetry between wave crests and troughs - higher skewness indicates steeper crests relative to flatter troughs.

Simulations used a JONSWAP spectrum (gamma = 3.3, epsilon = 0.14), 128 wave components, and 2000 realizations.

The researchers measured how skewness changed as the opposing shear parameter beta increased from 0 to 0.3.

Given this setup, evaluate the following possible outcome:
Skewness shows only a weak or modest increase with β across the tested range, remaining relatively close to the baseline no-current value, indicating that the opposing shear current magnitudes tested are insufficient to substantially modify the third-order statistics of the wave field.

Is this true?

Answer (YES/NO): NO